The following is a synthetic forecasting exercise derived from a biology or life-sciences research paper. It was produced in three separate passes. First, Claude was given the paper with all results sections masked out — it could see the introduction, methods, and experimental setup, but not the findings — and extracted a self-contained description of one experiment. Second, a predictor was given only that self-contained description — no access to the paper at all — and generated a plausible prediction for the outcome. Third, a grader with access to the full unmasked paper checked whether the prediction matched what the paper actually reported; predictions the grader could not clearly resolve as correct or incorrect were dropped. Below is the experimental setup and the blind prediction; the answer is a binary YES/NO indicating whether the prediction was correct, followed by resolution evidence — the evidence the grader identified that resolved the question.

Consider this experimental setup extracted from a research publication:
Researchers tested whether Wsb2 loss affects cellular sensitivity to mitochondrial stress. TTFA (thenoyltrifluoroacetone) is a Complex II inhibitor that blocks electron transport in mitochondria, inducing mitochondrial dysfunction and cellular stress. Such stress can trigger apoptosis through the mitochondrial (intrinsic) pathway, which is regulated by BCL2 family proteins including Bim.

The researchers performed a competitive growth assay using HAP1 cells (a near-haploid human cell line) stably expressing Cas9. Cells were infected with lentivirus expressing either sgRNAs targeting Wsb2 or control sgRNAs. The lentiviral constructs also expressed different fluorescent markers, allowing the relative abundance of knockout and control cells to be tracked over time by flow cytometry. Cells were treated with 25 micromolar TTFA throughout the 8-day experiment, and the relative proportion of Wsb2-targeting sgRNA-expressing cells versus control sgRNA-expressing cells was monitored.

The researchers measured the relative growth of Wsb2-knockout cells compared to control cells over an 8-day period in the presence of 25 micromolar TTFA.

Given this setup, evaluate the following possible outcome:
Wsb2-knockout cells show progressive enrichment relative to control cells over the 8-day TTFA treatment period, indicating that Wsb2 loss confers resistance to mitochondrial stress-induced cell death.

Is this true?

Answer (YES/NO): NO